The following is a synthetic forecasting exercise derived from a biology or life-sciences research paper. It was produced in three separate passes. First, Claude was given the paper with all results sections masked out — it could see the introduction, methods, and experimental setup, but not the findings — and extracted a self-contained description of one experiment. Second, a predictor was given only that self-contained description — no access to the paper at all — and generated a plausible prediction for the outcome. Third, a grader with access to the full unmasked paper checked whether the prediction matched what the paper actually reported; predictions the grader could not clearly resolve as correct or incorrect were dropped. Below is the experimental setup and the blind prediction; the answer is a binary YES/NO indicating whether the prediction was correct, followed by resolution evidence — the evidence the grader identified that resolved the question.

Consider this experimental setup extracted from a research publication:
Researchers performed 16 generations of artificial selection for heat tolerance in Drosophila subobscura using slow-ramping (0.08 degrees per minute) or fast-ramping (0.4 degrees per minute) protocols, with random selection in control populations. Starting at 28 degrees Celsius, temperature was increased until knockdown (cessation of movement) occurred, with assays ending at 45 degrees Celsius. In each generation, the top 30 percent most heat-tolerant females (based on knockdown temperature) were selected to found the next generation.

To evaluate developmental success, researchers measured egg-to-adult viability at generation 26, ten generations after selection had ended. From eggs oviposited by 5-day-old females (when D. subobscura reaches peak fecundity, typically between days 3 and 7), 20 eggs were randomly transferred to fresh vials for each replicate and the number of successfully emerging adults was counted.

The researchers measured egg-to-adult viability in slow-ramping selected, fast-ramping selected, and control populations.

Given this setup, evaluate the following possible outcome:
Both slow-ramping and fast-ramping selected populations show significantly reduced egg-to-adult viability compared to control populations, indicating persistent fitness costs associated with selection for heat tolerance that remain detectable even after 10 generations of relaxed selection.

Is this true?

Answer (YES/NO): NO